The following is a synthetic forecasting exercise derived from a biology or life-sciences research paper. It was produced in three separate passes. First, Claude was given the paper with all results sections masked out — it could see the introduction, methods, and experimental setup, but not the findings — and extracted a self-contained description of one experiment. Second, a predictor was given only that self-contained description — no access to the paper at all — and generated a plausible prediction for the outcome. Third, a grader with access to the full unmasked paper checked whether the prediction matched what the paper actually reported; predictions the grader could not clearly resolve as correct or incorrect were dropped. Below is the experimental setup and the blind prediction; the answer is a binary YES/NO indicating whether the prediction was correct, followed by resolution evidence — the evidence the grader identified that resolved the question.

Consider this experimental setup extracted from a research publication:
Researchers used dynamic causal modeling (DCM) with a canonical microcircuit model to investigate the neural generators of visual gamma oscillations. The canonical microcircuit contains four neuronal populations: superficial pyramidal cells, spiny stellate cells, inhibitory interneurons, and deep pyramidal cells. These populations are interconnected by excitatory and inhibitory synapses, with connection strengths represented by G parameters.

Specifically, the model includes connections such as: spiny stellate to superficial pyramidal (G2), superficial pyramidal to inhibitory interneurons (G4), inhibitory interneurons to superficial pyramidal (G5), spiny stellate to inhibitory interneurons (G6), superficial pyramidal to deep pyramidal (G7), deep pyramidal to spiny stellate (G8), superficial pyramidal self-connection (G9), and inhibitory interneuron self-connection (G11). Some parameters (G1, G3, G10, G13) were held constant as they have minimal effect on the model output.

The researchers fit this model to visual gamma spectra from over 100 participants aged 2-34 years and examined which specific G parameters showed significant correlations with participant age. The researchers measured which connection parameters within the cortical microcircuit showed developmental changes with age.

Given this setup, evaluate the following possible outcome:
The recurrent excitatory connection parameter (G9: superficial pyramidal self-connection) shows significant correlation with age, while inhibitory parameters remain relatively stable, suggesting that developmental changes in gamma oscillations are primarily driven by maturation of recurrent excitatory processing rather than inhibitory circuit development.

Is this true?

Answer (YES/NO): NO